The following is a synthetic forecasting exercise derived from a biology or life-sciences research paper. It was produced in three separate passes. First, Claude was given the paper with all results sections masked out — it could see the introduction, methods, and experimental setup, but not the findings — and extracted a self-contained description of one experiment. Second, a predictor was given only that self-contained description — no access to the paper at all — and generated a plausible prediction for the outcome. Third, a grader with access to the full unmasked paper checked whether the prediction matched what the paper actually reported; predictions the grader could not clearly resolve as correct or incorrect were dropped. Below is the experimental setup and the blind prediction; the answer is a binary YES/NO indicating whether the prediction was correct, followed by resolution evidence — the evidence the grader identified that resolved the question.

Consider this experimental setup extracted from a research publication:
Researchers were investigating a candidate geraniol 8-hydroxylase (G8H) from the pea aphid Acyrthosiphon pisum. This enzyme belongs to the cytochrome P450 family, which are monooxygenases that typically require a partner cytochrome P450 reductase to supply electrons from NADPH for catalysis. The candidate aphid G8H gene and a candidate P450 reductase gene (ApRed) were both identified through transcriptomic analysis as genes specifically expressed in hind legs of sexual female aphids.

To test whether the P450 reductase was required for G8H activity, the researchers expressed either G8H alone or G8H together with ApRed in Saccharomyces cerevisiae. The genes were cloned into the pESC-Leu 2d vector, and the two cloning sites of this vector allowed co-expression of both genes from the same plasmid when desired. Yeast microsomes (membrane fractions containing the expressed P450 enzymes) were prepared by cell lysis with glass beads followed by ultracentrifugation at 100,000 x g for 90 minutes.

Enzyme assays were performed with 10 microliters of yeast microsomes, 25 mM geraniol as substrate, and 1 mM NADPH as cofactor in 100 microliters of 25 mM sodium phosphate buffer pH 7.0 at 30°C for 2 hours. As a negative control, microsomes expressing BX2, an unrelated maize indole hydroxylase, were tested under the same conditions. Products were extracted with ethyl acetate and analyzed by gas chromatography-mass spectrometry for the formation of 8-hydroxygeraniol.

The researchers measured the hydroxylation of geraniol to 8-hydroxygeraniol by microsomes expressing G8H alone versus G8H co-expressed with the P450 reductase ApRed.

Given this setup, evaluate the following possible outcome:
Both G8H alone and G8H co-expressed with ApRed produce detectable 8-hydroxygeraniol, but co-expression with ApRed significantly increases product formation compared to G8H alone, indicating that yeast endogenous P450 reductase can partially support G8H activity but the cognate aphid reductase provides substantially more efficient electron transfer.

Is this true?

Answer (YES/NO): NO